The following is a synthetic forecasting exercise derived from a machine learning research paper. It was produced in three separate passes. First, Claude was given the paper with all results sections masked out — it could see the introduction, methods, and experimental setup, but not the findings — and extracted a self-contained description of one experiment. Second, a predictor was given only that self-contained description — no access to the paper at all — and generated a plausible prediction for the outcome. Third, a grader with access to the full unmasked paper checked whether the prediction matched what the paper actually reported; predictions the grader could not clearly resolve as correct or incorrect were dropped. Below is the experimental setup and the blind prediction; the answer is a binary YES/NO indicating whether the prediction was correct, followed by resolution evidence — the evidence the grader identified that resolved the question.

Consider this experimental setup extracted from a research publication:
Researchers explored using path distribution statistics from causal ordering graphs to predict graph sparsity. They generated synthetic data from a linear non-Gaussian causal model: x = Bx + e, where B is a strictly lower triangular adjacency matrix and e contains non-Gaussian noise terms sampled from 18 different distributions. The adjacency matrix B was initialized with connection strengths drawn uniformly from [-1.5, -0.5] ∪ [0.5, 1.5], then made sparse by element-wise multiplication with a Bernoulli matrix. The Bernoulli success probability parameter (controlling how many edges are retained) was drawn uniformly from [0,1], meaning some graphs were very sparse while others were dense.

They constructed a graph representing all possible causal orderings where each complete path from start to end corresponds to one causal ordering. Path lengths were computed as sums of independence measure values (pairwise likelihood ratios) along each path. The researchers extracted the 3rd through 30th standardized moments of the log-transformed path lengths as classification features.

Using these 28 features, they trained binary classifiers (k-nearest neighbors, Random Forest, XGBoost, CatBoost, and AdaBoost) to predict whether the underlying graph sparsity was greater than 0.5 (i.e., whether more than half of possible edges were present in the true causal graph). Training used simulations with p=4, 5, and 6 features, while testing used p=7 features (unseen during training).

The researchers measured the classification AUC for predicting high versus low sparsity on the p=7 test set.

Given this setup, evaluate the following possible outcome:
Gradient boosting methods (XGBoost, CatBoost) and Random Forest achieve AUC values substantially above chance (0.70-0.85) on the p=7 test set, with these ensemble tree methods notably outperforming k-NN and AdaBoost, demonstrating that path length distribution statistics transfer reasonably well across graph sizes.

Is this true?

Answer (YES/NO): NO